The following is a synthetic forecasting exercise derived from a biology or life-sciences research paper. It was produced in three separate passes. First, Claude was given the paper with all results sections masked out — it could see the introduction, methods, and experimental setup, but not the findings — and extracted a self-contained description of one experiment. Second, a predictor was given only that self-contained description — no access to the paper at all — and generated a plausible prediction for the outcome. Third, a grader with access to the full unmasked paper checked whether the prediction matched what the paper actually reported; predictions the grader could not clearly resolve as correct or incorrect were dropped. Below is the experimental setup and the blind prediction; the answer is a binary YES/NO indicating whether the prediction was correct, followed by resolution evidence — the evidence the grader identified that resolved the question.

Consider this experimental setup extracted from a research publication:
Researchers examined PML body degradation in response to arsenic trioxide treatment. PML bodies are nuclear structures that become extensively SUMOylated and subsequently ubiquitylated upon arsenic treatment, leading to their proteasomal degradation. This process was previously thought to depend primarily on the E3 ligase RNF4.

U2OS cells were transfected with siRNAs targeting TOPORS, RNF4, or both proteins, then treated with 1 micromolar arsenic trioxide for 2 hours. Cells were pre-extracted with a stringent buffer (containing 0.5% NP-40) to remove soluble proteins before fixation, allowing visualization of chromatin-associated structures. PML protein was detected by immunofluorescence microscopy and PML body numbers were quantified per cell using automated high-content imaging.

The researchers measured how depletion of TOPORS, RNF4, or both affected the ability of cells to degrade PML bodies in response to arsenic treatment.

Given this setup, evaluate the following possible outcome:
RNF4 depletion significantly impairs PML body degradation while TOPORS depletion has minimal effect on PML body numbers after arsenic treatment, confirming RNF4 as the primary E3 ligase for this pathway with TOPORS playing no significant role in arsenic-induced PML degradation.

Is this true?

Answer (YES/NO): NO